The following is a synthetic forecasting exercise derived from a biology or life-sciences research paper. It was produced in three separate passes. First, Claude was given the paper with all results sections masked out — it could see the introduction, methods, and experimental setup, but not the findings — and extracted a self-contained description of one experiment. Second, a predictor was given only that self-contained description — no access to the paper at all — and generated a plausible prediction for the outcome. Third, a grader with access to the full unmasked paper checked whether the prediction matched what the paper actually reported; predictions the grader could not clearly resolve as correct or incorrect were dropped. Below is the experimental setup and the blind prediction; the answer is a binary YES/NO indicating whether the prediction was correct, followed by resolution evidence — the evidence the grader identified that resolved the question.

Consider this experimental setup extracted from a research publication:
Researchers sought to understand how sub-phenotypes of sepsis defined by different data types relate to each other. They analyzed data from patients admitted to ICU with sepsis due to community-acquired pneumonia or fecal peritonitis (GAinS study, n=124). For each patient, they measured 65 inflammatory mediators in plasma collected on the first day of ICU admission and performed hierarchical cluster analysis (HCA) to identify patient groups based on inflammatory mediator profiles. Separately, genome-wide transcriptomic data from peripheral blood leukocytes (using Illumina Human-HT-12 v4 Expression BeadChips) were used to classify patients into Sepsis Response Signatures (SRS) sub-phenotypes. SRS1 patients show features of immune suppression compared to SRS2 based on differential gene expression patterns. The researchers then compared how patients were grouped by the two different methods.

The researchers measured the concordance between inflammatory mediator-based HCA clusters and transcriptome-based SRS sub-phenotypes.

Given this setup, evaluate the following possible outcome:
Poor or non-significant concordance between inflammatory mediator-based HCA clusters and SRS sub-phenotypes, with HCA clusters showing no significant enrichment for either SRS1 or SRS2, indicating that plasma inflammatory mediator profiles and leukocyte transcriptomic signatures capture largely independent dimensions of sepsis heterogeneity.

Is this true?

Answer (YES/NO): YES